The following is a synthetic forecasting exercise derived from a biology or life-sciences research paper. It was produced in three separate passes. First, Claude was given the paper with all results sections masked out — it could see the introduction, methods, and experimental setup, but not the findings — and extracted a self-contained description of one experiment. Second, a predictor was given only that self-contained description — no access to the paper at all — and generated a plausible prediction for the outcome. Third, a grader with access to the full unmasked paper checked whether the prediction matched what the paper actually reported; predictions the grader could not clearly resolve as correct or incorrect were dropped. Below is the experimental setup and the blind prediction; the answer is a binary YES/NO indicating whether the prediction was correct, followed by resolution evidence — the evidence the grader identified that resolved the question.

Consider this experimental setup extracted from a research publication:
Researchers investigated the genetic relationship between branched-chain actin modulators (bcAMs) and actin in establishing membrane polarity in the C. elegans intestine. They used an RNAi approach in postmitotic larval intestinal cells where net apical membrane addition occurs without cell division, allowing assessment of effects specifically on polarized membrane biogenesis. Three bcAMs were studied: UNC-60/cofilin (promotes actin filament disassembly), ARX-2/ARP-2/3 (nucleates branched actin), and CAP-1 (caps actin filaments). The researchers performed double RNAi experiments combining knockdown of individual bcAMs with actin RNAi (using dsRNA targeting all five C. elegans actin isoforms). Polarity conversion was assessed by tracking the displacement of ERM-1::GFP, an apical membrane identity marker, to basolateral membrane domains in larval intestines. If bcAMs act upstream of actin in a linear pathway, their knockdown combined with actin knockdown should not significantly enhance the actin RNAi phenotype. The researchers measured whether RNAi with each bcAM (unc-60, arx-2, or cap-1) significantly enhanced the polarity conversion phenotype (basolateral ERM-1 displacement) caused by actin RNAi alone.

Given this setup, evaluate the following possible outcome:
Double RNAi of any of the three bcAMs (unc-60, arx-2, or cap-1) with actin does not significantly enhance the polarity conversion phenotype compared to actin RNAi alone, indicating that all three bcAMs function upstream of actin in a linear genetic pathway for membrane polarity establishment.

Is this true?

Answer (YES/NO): YES